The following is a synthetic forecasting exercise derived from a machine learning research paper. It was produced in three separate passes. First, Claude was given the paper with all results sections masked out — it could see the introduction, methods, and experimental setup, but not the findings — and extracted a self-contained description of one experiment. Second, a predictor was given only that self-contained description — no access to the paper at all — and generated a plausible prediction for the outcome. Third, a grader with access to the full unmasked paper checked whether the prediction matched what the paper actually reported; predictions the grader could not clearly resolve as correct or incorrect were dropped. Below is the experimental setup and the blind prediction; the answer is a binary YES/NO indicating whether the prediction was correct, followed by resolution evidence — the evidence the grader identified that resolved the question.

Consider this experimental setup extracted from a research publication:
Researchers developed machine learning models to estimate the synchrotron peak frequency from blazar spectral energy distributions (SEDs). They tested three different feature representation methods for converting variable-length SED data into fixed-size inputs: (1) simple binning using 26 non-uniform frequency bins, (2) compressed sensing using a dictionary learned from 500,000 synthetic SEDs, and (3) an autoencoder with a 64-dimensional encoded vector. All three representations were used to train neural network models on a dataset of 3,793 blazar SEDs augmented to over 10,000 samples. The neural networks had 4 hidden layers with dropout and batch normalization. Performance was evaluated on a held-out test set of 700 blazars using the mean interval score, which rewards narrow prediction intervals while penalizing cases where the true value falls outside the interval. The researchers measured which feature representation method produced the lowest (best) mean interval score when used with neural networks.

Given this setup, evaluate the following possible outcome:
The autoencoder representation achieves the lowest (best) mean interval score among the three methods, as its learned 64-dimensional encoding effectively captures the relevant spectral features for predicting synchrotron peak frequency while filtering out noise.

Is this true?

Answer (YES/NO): NO